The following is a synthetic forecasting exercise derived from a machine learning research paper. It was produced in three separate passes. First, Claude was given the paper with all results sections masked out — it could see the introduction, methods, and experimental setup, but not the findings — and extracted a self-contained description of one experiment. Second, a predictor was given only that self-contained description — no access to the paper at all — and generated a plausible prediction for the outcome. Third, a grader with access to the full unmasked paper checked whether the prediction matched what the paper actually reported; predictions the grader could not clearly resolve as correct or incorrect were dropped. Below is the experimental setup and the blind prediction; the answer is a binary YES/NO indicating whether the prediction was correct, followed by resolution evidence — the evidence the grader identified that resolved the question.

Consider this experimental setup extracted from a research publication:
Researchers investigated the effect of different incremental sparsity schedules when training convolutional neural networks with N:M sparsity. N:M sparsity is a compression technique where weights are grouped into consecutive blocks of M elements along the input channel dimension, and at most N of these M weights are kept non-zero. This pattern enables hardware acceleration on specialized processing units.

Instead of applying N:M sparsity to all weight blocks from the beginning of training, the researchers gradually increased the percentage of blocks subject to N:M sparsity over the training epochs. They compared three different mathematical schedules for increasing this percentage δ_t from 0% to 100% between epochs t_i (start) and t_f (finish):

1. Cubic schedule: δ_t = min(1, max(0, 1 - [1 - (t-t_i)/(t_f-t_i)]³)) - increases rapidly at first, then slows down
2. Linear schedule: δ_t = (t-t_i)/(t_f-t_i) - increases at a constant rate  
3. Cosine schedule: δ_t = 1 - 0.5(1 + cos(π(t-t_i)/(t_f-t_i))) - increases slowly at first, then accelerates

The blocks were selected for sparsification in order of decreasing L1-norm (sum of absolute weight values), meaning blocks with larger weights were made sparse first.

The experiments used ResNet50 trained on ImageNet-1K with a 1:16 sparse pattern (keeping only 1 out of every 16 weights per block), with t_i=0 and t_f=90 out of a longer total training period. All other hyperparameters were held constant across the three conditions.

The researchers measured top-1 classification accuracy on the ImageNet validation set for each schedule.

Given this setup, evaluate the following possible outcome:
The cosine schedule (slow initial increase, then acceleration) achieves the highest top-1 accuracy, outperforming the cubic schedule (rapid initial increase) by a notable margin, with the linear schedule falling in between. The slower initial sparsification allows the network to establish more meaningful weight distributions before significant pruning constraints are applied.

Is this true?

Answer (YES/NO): NO